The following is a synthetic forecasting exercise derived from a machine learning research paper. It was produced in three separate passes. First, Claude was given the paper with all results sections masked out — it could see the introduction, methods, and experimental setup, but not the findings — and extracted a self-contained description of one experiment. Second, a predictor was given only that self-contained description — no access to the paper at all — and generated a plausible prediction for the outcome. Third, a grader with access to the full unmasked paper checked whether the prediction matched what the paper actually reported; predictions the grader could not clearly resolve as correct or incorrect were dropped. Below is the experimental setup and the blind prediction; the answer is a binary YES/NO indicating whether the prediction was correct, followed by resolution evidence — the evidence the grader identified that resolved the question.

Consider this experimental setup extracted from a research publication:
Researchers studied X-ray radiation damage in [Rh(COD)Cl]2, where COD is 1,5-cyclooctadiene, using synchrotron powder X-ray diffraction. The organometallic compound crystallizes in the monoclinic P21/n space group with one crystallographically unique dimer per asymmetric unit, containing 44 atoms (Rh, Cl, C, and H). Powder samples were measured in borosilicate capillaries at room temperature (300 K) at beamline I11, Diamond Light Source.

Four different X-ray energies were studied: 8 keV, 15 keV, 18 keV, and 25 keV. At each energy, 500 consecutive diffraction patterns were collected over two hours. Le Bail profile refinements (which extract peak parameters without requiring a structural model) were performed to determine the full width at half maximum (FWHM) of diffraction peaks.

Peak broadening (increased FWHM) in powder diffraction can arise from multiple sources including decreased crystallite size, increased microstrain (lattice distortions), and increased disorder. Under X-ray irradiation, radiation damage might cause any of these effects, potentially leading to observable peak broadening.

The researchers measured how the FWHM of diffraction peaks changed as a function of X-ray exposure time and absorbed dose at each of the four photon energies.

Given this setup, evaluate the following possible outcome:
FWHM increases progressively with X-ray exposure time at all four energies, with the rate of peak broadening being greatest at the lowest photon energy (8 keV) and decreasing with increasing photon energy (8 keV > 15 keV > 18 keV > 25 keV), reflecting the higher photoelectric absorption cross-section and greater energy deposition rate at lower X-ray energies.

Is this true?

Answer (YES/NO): NO